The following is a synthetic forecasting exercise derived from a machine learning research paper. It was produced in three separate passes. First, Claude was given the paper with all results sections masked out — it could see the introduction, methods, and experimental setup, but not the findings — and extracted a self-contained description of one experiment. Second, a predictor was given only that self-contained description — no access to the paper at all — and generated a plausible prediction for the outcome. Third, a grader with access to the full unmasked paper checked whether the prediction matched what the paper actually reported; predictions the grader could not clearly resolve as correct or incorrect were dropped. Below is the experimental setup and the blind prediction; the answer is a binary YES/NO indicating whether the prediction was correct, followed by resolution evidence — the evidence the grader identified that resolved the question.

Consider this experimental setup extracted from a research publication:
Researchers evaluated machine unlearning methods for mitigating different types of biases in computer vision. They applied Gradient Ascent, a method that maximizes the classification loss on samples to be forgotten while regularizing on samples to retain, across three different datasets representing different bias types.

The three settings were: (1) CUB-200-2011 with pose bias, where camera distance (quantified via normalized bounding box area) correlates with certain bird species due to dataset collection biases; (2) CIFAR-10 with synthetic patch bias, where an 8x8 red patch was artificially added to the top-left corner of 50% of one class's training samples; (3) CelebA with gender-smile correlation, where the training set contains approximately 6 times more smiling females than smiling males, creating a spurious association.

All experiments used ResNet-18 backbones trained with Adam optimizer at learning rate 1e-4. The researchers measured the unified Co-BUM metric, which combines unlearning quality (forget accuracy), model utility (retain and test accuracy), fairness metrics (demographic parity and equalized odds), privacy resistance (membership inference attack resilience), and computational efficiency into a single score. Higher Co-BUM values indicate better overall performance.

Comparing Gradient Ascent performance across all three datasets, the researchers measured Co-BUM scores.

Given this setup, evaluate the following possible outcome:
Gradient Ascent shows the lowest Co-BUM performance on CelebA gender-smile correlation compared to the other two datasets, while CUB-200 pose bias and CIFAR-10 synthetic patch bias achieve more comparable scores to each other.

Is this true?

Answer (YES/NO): NO